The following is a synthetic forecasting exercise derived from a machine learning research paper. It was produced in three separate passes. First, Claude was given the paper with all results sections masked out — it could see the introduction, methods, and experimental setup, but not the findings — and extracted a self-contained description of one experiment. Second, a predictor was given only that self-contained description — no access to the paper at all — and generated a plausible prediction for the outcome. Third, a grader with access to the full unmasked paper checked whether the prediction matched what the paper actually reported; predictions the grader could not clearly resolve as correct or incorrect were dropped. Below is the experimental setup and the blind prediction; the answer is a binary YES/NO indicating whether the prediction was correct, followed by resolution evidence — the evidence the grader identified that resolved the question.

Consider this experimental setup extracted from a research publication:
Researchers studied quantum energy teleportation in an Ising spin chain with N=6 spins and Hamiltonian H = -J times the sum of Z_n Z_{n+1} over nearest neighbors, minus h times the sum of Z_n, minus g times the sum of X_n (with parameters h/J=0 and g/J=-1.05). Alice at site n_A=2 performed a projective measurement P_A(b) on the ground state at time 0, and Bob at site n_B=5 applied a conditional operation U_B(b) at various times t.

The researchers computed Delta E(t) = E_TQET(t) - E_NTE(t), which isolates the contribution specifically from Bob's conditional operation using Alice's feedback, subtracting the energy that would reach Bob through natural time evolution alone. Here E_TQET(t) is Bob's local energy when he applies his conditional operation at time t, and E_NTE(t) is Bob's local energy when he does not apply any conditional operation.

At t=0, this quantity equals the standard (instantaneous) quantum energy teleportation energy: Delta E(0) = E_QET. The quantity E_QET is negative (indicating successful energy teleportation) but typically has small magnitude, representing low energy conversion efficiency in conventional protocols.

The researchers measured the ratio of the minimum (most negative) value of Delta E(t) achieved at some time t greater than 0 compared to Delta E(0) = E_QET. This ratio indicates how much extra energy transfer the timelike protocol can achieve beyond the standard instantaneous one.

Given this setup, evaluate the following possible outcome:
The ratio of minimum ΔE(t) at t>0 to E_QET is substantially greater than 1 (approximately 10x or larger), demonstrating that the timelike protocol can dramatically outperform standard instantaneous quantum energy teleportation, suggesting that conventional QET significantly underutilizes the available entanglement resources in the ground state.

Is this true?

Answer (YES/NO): YES